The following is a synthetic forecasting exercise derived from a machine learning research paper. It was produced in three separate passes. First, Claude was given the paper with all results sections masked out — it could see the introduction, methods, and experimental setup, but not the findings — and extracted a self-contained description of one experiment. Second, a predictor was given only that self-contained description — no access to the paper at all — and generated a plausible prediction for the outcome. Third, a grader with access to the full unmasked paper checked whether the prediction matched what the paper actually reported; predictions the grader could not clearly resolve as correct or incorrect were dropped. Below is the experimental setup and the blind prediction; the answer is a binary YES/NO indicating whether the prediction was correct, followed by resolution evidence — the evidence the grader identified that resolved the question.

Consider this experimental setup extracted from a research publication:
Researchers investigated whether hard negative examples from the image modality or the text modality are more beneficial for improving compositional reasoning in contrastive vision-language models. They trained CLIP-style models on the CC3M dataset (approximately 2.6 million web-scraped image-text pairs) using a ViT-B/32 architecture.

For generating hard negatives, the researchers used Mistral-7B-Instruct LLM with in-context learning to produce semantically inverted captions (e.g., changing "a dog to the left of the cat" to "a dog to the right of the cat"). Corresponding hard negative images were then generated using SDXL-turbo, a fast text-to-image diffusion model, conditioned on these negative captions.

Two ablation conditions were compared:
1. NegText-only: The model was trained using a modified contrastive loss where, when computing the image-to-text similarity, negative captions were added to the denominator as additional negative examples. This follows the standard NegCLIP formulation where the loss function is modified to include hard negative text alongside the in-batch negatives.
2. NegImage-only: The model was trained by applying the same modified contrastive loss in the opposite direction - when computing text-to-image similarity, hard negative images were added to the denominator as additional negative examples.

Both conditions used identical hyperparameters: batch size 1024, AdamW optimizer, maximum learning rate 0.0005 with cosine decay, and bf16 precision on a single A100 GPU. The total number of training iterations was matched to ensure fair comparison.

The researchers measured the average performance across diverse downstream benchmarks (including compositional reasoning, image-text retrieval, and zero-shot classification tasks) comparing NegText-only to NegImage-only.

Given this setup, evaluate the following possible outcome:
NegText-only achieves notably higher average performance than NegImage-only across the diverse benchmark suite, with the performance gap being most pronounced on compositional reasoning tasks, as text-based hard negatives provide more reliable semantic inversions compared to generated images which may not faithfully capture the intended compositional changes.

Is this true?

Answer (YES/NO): NO